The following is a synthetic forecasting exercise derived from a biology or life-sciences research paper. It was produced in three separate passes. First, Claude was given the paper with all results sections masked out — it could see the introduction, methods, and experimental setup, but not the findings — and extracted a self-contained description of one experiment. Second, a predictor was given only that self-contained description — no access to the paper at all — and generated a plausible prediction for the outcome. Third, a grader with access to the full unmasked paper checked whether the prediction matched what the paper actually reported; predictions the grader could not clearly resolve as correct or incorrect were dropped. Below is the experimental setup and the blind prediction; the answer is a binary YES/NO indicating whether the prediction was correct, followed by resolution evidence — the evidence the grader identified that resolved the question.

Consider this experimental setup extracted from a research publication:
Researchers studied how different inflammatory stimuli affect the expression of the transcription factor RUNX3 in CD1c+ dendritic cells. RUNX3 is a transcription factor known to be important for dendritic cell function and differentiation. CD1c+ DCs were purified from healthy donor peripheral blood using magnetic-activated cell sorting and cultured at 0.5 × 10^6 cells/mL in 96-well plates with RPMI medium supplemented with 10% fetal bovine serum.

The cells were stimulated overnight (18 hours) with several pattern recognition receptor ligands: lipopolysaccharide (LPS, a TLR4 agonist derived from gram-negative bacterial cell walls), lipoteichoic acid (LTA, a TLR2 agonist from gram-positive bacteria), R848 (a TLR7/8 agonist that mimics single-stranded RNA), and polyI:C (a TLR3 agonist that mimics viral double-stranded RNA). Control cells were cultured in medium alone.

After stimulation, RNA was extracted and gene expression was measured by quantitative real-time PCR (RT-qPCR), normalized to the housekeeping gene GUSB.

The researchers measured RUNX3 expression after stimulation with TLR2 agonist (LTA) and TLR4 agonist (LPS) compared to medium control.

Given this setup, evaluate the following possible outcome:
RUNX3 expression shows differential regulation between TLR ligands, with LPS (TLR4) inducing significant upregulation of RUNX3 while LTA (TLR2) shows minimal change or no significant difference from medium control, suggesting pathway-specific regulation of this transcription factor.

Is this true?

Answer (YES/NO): NO